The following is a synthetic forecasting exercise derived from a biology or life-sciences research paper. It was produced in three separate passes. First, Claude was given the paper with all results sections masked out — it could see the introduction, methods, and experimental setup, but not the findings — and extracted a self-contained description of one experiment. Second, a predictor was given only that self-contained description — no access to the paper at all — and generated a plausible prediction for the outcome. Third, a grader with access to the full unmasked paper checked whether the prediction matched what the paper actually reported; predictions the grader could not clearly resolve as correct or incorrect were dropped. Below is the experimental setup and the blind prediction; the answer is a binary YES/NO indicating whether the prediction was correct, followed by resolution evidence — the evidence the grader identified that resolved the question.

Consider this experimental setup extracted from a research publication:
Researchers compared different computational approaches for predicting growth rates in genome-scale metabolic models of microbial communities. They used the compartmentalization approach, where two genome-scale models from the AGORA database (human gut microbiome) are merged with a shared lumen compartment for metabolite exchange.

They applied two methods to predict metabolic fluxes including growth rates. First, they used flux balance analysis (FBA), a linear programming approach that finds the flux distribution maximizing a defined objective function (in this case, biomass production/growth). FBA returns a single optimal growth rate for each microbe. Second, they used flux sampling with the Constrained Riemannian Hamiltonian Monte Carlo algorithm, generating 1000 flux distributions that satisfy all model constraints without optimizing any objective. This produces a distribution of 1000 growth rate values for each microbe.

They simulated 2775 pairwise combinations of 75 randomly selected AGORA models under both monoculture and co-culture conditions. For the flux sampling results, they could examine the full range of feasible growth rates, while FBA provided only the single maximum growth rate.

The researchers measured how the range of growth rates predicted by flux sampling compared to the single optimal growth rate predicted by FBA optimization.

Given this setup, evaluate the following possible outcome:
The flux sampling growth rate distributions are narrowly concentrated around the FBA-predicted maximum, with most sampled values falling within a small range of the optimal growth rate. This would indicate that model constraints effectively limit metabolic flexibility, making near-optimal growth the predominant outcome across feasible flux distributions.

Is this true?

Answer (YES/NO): NO